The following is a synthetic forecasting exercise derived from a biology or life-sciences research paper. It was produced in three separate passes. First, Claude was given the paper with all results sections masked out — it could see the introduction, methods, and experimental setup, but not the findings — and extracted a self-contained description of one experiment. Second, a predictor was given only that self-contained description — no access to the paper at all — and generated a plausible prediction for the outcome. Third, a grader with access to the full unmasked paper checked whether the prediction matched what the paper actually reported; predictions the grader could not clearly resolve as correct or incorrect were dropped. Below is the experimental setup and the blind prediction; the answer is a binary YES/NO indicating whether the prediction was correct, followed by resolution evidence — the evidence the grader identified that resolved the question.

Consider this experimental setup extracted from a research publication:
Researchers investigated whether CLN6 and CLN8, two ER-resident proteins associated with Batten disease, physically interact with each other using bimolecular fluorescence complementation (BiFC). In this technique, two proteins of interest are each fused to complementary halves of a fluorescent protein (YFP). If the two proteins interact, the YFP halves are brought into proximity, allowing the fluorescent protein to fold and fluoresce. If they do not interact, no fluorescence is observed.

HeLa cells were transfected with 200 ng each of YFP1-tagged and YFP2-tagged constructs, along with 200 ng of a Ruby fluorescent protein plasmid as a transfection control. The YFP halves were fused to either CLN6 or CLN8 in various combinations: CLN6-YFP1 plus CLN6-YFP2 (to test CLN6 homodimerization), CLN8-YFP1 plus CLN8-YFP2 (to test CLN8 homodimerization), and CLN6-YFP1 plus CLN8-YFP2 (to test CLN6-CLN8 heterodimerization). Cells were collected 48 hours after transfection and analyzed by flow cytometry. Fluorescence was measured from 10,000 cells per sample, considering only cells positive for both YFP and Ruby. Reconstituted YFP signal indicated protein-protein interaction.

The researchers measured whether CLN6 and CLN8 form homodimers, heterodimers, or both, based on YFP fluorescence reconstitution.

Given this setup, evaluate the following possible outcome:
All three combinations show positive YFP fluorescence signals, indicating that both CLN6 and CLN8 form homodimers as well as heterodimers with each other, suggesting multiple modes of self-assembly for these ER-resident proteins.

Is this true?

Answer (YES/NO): YES